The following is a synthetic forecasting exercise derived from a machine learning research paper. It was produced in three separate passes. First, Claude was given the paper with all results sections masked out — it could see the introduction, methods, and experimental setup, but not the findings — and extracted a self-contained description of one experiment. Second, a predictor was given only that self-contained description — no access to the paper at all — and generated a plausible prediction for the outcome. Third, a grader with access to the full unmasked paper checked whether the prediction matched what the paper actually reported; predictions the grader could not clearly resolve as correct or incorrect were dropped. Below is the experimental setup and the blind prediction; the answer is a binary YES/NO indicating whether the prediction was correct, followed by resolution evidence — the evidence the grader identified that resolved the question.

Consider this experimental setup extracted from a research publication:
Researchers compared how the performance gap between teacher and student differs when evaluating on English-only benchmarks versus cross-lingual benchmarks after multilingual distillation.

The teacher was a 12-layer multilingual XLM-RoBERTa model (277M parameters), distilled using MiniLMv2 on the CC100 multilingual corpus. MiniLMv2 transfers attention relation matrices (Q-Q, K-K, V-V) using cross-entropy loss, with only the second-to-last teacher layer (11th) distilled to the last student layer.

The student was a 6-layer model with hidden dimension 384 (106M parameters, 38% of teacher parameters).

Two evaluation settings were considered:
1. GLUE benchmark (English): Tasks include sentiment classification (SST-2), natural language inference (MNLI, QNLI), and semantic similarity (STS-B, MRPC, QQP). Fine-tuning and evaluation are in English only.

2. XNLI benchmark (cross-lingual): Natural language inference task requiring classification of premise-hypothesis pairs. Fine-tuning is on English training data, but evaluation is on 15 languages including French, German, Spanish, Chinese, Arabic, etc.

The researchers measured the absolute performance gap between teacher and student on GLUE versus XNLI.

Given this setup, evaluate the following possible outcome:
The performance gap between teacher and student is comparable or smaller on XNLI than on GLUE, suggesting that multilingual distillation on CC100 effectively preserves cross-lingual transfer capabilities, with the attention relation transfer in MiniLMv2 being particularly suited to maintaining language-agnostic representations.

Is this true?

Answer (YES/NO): YES